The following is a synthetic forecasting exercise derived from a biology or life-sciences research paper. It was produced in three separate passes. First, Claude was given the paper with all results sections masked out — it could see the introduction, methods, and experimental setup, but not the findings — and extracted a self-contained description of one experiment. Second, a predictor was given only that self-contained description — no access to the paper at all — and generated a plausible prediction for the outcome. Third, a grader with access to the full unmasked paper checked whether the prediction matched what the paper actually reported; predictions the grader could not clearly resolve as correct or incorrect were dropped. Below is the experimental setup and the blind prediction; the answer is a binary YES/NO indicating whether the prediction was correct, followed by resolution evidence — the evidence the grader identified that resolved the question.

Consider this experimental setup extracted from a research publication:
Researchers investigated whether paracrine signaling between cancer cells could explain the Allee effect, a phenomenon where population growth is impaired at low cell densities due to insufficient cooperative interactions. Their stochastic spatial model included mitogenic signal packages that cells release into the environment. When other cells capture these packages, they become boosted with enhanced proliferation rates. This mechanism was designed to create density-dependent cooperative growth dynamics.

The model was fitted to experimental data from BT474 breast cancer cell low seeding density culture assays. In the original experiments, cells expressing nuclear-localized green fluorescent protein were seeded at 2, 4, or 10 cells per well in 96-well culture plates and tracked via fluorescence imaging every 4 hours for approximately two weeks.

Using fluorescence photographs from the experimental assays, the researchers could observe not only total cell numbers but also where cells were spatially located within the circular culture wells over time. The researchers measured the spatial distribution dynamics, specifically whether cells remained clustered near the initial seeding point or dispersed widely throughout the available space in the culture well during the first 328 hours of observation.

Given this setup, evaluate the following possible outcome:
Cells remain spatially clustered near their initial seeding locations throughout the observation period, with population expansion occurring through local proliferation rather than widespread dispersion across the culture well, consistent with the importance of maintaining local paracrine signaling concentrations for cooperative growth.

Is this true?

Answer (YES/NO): YES